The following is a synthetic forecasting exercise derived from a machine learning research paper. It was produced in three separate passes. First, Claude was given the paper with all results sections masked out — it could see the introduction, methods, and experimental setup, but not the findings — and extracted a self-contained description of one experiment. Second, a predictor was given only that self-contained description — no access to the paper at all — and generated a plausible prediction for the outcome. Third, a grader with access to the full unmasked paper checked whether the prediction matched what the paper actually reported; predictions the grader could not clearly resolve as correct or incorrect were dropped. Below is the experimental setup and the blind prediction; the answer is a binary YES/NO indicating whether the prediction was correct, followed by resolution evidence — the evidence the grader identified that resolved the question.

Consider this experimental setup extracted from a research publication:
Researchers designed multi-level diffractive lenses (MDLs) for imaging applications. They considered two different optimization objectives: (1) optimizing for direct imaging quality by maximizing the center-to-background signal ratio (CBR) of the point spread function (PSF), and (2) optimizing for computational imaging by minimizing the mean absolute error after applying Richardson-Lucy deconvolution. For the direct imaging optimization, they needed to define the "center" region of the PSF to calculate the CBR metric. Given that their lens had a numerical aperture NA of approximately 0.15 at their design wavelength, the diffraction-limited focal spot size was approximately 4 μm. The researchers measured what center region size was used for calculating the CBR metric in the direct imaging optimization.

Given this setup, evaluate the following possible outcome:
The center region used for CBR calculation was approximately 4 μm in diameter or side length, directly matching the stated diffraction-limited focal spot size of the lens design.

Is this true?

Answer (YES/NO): NO